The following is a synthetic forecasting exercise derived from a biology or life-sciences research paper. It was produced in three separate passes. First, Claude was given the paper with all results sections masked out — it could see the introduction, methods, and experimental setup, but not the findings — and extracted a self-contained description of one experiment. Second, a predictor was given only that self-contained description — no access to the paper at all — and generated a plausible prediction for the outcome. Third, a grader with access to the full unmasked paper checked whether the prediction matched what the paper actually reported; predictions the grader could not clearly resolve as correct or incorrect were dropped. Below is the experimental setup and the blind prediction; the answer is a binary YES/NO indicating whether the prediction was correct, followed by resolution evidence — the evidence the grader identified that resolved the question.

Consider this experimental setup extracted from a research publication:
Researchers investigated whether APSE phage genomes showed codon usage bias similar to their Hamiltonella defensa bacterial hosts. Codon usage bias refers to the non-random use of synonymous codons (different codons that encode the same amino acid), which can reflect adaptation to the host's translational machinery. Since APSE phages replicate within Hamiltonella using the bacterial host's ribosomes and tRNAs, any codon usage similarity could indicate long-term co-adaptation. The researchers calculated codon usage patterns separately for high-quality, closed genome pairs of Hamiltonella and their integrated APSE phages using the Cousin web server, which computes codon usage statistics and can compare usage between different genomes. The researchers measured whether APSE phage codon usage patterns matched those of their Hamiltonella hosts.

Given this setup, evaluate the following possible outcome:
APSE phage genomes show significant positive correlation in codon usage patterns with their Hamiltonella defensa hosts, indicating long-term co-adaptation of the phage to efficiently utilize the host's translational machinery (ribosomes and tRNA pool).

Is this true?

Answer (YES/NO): NO